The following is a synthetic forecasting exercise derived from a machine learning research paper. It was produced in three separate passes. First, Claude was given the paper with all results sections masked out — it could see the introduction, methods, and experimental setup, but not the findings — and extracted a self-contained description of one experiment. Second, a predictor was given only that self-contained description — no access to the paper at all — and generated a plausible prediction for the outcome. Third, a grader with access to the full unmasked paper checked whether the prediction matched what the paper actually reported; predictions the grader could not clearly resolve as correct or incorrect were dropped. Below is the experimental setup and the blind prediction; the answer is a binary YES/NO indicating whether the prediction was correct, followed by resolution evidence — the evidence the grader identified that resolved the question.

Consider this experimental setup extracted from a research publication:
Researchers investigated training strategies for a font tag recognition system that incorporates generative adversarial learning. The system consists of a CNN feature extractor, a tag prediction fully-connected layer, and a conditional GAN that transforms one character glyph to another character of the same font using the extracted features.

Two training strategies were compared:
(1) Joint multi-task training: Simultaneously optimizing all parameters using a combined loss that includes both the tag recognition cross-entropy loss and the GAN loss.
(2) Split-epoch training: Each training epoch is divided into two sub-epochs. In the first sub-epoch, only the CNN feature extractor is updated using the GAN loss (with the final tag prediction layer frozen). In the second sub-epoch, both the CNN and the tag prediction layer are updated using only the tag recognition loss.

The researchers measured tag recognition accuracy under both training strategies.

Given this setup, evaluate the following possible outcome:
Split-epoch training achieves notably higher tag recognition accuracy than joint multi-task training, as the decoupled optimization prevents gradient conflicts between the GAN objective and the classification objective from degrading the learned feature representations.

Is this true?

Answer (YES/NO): NO